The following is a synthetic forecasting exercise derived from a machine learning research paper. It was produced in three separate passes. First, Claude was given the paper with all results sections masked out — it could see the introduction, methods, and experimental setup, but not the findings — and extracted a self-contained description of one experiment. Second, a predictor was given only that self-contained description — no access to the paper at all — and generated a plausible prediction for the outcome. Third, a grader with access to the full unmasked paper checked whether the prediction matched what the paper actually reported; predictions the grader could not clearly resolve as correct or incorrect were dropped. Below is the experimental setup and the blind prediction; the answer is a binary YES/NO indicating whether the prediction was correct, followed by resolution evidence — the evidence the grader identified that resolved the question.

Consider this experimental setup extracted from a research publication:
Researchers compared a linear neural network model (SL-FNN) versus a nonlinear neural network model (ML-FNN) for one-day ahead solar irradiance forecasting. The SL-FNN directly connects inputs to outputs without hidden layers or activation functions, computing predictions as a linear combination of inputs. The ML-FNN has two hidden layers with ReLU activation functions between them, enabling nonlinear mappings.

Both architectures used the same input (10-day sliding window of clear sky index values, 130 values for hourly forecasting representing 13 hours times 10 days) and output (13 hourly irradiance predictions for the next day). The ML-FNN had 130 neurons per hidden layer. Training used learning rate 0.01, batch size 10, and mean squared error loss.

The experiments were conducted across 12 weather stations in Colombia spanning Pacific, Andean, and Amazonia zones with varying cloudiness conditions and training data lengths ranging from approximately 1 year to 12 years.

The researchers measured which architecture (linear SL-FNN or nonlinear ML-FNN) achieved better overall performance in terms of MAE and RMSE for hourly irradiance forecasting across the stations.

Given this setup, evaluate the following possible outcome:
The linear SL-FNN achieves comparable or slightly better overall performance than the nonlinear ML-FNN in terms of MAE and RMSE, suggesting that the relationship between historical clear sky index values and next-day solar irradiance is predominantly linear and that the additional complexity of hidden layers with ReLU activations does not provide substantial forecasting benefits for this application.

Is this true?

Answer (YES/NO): NO